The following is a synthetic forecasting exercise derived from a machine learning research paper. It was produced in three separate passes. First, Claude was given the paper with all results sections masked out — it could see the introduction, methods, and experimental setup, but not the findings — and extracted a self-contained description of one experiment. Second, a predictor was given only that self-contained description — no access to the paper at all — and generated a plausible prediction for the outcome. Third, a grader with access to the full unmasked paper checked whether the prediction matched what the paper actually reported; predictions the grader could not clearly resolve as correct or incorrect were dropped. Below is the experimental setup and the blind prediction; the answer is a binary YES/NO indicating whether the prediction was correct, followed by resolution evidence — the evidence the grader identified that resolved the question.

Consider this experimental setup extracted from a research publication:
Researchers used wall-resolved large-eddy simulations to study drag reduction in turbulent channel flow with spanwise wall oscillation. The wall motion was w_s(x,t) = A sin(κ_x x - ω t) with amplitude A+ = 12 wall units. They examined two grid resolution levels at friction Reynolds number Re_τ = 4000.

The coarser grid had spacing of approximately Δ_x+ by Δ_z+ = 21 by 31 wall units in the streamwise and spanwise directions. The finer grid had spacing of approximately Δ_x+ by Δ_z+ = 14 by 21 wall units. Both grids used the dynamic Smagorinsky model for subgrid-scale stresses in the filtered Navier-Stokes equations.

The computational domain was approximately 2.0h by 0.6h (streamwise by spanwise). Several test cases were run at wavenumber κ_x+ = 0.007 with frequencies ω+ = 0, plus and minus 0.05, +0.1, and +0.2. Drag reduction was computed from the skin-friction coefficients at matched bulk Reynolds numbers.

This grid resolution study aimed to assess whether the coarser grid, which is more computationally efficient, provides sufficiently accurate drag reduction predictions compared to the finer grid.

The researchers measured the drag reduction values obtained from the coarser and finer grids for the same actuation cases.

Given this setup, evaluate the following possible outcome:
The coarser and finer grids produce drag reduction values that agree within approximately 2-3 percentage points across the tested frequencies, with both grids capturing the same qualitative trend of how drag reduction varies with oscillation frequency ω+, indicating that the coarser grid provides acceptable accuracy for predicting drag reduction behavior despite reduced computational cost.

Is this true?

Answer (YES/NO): YES